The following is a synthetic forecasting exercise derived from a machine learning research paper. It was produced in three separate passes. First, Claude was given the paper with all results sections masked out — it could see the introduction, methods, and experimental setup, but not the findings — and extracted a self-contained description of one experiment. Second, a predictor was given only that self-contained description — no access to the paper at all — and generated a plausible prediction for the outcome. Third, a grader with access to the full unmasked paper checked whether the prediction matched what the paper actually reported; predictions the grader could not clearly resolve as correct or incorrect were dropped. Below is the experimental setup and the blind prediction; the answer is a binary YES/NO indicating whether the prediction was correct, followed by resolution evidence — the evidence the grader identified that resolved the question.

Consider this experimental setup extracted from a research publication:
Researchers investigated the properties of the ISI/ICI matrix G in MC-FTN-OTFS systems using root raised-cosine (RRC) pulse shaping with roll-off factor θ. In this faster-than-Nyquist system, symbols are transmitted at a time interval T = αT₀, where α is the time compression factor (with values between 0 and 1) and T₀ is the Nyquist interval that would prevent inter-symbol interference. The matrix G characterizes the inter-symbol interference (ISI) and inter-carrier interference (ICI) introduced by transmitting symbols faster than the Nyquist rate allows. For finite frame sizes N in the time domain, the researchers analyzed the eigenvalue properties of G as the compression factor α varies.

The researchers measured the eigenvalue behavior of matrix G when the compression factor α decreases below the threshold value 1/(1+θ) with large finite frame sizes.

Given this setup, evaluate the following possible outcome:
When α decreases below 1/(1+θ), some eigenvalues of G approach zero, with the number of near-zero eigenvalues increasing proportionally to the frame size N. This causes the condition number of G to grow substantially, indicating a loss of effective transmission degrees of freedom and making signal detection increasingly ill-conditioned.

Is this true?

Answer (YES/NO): NO